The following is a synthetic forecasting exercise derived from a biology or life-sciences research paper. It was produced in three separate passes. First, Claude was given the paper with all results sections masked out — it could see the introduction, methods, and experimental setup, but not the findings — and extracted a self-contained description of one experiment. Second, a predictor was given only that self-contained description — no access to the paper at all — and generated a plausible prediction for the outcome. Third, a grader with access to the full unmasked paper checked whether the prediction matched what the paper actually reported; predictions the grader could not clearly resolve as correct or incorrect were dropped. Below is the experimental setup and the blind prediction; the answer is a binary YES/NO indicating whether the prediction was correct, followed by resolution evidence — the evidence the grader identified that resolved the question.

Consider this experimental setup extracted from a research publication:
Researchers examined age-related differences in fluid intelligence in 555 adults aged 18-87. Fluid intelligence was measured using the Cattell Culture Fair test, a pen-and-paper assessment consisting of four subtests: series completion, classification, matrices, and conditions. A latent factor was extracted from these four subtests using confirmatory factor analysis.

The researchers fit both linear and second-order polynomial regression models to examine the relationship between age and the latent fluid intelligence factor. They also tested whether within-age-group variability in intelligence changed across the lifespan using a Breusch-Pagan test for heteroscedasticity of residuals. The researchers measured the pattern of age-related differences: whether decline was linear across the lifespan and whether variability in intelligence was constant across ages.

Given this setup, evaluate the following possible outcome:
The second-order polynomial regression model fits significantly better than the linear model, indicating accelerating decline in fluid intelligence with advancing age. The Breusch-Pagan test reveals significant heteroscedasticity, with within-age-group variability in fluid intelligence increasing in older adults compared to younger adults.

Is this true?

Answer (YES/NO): NO